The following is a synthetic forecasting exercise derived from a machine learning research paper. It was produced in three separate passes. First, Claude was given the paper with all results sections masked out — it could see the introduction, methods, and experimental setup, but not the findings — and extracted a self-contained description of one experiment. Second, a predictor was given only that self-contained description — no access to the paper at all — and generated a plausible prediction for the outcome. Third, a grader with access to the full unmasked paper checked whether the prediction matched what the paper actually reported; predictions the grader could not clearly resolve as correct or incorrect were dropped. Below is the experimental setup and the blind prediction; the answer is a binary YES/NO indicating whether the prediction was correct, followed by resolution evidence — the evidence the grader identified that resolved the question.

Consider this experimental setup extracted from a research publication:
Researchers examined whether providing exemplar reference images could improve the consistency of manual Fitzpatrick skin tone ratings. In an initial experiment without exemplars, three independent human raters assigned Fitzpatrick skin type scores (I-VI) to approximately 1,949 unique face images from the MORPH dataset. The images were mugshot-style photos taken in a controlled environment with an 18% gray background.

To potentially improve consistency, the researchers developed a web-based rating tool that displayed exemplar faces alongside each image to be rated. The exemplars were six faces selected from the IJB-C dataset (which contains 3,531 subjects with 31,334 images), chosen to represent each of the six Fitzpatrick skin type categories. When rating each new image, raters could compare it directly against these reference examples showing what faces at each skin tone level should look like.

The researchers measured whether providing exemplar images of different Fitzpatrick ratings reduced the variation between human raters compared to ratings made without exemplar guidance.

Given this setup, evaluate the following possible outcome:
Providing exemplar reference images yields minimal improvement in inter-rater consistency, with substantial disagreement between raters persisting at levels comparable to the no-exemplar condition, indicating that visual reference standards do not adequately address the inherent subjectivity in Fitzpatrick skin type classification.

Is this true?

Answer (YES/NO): YES